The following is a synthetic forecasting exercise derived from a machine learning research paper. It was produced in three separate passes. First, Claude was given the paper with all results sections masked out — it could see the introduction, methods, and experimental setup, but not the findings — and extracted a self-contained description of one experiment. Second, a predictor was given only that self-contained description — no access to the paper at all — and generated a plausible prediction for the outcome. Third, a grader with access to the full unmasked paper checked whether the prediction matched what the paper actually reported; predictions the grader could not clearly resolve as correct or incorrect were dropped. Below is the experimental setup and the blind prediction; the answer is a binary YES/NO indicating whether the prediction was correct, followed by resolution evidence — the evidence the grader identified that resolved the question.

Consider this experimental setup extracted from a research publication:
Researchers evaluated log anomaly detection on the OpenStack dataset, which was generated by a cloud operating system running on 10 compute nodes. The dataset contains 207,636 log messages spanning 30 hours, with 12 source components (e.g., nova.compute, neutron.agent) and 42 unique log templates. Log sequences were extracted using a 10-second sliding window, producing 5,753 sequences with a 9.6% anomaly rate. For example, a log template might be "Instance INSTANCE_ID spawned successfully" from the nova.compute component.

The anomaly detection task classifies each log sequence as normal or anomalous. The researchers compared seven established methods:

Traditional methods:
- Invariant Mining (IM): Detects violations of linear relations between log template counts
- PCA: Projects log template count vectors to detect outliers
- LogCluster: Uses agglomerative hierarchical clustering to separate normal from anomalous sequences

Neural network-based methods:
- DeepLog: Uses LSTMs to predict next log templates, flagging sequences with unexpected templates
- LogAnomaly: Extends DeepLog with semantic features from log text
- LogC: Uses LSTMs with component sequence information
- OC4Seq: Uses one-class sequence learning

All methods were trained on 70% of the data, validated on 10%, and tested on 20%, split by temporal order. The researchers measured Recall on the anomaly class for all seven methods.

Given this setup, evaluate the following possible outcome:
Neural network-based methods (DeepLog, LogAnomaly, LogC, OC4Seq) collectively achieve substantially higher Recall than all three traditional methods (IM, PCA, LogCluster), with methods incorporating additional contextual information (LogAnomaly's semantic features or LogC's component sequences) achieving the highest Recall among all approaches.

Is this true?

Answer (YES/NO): NO